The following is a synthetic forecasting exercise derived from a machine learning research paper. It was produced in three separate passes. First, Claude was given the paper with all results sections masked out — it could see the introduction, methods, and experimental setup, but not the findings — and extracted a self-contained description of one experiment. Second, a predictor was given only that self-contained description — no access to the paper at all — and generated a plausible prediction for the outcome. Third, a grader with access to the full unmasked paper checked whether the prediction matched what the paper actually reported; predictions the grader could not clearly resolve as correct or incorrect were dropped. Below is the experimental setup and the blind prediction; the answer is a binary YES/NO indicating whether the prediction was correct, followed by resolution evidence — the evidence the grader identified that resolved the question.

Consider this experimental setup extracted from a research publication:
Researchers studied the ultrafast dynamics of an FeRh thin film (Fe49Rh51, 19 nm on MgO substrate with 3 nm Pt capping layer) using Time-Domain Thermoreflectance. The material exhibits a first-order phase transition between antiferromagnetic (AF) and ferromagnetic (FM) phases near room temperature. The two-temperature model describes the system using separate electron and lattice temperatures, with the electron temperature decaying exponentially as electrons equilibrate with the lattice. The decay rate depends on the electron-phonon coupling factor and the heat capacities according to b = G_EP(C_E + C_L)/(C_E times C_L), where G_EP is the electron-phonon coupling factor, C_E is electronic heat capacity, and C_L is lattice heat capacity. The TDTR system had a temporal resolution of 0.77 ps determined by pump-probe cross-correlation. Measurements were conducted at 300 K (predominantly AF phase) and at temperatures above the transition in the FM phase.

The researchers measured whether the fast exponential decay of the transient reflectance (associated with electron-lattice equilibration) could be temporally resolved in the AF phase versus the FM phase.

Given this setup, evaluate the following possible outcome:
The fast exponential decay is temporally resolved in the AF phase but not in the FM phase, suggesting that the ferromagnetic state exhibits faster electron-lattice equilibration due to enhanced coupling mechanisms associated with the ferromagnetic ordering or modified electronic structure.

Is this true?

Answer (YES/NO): YES